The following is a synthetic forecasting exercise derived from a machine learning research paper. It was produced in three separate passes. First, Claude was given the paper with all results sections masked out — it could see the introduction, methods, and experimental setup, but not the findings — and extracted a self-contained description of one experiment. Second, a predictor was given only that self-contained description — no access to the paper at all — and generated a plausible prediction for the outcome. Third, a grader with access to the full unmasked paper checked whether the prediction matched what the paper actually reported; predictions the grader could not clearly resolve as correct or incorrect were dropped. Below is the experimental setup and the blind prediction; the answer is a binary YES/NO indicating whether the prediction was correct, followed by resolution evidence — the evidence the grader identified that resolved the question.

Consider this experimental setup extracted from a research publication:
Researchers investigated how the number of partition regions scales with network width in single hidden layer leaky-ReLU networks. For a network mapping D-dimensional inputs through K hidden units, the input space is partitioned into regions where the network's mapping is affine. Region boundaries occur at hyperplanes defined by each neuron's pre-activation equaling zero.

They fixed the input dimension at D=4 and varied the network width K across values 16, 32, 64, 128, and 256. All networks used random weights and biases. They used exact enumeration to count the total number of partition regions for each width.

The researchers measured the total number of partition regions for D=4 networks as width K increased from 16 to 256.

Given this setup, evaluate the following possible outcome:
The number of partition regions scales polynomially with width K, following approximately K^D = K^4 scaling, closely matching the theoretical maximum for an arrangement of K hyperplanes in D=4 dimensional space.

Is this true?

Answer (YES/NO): NO